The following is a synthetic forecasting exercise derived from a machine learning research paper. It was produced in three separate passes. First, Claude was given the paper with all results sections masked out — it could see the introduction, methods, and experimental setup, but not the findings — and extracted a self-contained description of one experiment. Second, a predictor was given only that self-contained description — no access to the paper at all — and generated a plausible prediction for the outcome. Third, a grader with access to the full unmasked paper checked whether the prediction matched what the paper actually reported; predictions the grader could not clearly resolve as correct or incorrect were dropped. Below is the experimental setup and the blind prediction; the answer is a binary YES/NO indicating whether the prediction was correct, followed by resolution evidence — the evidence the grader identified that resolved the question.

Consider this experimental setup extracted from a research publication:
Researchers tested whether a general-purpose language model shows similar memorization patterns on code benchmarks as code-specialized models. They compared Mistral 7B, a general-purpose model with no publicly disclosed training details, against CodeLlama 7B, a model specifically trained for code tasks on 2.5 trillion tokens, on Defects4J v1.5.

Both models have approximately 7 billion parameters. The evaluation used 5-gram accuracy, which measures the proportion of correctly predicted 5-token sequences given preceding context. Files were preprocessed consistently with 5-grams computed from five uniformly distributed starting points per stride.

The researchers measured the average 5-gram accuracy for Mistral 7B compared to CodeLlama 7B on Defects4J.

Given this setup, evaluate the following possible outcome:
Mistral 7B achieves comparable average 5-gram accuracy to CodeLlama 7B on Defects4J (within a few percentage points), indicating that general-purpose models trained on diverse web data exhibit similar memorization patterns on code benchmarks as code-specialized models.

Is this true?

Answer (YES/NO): NO